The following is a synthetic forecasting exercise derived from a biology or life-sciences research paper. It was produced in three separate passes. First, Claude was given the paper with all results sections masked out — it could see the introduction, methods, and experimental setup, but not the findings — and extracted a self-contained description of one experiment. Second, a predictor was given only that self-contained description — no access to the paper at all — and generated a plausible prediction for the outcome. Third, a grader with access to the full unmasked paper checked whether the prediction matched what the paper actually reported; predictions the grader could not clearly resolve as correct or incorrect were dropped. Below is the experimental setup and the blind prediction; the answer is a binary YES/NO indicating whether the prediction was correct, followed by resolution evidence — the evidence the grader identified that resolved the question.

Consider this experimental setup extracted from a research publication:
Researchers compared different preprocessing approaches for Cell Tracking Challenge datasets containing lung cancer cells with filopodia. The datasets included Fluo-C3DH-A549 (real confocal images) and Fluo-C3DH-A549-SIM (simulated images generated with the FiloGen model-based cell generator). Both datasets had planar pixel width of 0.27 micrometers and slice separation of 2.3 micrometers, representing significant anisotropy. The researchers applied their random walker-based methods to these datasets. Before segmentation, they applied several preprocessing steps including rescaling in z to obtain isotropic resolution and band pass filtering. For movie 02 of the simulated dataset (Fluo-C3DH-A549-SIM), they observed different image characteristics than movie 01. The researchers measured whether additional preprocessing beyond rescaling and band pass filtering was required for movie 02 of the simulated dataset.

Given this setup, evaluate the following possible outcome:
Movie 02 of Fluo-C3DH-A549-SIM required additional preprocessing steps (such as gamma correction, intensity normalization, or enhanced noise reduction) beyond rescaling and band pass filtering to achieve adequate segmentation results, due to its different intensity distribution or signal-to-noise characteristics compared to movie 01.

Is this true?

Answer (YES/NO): YES